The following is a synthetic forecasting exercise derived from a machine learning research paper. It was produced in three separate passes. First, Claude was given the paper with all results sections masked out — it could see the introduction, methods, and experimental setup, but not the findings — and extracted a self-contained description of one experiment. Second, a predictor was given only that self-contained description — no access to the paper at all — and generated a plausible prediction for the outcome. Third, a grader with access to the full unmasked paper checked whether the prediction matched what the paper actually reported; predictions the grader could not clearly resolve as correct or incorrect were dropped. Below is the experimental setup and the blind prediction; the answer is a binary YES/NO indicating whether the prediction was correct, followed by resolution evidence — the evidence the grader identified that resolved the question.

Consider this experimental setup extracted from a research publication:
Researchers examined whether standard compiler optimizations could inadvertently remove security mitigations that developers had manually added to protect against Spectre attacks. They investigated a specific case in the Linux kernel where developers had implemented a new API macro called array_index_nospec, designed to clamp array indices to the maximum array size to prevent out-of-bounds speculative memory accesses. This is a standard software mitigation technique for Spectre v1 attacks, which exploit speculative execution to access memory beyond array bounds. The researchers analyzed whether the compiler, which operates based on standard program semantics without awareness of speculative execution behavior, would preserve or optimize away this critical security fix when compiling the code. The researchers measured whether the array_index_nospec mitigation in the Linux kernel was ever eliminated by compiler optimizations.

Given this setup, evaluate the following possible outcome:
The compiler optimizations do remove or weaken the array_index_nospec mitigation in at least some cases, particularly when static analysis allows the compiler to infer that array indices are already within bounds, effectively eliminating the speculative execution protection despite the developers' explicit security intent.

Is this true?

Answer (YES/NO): YES